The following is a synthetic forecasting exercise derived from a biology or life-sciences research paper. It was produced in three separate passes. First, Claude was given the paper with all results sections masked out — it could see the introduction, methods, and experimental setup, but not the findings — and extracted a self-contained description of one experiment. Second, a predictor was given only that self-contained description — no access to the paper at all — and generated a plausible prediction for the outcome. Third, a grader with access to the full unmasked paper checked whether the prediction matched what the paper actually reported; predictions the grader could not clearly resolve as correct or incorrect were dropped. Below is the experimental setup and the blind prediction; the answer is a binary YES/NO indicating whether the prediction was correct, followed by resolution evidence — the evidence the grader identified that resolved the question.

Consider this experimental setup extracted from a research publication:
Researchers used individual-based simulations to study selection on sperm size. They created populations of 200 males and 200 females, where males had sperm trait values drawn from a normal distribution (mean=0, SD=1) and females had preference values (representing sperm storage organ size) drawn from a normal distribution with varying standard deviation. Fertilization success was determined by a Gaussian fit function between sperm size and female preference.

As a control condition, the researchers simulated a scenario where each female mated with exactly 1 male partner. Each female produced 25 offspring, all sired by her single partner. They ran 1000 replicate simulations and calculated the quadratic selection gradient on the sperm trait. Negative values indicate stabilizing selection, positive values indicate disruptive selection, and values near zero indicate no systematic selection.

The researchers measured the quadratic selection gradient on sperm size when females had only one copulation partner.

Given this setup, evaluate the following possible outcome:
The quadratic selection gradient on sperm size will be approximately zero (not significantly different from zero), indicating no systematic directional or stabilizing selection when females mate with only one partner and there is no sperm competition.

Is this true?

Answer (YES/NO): YES